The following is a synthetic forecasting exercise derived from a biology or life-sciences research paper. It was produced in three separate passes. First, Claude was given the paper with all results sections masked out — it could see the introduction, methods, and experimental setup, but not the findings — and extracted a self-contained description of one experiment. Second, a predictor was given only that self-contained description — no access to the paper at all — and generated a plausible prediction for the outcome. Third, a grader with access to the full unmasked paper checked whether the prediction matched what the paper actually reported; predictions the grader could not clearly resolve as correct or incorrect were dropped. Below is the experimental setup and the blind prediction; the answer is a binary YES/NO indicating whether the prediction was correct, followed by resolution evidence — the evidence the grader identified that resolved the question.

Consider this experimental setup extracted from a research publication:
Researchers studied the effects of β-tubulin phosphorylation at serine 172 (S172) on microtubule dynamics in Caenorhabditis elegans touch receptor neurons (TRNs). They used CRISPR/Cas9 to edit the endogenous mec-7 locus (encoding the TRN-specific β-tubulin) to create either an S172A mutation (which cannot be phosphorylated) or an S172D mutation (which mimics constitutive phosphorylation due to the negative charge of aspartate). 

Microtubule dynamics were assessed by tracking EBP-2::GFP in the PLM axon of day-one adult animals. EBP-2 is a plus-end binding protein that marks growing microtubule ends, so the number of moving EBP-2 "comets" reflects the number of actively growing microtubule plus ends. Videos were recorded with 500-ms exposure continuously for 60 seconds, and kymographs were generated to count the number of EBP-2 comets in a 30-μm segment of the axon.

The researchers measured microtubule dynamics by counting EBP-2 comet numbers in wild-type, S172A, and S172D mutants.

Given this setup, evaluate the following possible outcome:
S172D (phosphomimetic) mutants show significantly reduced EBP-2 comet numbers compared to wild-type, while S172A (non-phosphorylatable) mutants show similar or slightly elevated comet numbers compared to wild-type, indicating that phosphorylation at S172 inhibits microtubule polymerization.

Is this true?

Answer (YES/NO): NO